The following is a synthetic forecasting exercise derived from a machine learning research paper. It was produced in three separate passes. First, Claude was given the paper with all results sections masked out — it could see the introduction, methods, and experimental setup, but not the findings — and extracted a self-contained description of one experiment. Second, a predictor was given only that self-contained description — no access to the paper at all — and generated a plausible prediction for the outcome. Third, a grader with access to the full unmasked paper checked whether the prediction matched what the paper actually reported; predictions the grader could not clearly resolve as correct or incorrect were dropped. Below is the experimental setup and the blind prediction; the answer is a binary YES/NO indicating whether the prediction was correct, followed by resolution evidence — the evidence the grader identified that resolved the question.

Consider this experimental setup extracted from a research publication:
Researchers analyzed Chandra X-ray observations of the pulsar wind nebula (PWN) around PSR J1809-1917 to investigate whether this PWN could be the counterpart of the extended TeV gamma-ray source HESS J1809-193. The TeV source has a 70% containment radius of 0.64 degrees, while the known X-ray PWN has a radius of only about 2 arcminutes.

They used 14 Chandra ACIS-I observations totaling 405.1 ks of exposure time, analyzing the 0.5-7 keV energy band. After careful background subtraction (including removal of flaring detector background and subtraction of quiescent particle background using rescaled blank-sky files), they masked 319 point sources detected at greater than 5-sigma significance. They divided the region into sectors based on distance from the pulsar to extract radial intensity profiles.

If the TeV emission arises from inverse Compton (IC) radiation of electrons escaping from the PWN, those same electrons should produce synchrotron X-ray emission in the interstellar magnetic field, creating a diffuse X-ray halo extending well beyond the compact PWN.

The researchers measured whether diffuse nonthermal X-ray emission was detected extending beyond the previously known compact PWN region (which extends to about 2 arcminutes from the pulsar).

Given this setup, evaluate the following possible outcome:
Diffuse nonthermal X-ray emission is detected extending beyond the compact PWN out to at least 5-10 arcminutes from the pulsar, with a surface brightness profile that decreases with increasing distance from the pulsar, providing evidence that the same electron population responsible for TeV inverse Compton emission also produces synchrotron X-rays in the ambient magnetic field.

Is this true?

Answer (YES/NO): NO